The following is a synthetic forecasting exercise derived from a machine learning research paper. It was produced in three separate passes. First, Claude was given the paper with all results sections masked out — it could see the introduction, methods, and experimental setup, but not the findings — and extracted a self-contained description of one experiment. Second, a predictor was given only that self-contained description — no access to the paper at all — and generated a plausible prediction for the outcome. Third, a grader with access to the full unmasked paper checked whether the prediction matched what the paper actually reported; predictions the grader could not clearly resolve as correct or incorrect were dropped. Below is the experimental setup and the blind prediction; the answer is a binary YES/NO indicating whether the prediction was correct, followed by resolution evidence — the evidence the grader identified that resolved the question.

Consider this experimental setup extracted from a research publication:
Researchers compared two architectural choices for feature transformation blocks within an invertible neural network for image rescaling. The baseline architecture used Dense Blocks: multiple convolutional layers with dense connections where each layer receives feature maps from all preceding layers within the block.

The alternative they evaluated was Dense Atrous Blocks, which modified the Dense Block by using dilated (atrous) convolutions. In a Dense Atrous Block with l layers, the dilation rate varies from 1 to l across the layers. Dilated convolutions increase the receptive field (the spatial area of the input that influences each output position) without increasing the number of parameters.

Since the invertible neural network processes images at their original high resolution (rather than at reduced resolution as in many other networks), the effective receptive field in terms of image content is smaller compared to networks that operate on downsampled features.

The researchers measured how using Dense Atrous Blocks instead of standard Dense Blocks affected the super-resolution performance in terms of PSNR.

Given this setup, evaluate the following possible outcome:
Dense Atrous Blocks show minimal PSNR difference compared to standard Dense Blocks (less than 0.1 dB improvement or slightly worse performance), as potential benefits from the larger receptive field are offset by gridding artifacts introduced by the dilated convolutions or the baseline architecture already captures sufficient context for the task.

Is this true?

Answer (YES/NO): NO